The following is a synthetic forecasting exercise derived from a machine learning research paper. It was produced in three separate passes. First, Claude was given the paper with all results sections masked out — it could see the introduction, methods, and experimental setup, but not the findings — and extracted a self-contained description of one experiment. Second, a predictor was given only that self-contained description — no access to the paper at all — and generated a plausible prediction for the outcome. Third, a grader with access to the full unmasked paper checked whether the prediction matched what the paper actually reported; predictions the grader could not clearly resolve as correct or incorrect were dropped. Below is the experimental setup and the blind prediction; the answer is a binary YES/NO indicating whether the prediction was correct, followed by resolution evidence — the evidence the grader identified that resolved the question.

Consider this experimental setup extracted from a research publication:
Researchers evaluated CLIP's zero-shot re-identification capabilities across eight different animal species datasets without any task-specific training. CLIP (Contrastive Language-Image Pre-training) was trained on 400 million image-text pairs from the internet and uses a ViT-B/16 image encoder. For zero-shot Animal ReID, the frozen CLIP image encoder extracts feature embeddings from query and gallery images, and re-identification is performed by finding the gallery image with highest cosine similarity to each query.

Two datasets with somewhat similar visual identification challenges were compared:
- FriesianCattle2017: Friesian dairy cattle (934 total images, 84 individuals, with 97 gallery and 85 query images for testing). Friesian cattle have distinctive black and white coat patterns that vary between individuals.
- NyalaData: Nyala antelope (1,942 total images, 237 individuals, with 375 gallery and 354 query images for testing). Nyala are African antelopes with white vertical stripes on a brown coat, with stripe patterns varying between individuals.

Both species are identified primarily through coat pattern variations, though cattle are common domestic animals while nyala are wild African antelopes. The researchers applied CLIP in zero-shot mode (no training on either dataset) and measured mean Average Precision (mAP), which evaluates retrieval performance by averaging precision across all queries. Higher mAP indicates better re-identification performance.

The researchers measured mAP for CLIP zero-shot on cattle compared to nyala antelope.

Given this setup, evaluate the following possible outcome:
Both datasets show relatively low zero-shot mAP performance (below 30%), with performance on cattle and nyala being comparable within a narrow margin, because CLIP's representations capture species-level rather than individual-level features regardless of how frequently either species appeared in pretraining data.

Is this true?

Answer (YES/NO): NO